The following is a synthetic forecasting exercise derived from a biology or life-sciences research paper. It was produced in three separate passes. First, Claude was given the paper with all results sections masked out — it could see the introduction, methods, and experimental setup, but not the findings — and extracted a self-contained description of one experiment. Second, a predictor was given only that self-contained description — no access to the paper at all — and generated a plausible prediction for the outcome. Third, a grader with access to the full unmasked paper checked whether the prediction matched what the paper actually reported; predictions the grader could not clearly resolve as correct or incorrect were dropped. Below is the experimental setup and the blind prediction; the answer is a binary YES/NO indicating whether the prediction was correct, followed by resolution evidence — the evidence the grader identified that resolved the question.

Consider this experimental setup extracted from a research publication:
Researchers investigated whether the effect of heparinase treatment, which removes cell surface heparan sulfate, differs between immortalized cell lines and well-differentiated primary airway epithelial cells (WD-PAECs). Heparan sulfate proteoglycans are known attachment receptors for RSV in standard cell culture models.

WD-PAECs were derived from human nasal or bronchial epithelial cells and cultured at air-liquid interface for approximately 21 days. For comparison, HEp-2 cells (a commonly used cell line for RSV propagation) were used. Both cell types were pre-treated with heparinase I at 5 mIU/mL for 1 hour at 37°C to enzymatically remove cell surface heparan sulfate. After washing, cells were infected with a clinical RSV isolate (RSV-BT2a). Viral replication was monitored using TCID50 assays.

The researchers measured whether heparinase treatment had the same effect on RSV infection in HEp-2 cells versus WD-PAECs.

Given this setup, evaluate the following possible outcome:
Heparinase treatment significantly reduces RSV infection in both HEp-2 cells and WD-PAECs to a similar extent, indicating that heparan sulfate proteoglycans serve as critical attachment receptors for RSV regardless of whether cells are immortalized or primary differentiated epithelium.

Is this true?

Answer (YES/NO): NO